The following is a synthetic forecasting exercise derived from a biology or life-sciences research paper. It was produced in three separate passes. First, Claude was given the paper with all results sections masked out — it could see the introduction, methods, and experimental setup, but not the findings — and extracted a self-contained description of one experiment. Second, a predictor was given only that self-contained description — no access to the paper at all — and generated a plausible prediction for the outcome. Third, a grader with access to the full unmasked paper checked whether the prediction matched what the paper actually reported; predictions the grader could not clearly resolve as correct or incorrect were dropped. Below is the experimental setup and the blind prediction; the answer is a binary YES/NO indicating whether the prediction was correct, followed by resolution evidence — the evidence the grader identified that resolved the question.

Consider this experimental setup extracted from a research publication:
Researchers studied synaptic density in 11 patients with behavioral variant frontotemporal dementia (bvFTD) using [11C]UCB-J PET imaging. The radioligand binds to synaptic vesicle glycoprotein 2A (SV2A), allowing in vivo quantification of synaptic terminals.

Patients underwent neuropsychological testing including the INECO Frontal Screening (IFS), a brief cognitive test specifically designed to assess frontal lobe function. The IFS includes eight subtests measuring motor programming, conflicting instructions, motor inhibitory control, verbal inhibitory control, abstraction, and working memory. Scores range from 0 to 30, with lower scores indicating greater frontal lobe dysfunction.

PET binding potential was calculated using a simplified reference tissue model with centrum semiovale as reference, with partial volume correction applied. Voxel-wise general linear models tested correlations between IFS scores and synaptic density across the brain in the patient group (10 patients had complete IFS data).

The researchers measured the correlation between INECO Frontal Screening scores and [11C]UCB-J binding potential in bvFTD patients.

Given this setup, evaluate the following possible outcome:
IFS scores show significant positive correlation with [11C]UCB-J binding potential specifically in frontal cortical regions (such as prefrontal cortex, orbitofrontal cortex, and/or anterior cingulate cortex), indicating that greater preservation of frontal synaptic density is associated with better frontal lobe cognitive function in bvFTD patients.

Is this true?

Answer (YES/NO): NO